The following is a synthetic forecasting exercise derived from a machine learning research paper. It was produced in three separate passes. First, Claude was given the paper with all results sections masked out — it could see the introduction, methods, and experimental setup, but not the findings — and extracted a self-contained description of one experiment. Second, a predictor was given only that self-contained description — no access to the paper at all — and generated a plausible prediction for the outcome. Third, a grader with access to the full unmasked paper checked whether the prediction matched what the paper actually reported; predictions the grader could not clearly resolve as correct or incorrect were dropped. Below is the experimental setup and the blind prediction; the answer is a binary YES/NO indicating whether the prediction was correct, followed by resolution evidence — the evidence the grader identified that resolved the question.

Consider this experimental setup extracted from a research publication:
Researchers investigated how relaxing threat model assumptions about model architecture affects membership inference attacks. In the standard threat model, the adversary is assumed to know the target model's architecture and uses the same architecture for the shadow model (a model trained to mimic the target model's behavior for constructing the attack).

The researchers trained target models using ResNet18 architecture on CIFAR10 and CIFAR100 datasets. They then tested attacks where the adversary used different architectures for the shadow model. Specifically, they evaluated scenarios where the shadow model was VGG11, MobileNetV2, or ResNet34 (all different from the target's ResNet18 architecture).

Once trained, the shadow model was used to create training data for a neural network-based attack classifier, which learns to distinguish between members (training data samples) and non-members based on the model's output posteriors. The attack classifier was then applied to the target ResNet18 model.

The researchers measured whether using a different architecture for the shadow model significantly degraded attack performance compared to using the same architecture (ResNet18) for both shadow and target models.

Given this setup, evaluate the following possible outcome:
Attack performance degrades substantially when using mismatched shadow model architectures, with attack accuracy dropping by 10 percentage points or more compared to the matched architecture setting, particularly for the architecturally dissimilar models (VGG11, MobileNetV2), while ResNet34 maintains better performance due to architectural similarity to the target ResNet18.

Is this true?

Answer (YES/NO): NO